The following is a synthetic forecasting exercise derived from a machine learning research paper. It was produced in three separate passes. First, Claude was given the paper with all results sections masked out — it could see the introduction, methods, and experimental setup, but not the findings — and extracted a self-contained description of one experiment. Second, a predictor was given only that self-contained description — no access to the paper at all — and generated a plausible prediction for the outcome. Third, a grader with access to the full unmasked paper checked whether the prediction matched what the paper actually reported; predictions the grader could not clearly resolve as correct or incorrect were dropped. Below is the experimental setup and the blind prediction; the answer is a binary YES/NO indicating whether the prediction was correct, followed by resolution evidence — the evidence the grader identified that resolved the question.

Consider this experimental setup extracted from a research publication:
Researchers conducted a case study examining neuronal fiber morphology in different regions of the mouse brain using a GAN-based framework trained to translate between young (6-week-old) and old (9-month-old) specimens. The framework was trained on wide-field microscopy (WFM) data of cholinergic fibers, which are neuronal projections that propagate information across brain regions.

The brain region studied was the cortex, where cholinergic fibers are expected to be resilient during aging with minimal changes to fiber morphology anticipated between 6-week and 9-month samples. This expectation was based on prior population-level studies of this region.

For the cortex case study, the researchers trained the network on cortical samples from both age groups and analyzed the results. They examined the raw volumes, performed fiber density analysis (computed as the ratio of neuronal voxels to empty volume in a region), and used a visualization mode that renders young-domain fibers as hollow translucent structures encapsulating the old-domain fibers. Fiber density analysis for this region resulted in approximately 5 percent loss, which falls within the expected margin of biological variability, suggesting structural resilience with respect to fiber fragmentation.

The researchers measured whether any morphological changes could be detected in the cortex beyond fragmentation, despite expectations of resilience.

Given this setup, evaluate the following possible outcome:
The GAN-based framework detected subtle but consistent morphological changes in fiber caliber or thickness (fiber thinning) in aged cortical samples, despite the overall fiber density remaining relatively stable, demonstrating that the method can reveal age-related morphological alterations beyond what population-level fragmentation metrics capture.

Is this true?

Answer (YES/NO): YES